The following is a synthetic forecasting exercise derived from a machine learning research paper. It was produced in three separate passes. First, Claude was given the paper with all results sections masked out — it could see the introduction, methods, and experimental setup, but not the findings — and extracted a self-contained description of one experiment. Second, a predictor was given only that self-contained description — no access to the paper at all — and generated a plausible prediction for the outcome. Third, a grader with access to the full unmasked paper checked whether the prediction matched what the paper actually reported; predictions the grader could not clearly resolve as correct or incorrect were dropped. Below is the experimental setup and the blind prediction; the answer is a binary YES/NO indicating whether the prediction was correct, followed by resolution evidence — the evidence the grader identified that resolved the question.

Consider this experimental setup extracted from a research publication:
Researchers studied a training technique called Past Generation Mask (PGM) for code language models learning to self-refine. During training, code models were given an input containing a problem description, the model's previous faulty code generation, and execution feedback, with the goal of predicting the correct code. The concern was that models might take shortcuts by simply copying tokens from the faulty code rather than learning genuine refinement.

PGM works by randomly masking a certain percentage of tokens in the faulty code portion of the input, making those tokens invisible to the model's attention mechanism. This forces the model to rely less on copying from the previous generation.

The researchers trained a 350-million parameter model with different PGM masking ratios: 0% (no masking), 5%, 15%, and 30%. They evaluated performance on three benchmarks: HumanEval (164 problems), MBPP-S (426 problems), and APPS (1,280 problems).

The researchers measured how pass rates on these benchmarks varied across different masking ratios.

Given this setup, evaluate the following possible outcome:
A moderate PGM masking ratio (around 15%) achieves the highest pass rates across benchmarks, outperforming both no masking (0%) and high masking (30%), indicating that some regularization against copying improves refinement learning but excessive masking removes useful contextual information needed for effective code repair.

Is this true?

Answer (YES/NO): NO